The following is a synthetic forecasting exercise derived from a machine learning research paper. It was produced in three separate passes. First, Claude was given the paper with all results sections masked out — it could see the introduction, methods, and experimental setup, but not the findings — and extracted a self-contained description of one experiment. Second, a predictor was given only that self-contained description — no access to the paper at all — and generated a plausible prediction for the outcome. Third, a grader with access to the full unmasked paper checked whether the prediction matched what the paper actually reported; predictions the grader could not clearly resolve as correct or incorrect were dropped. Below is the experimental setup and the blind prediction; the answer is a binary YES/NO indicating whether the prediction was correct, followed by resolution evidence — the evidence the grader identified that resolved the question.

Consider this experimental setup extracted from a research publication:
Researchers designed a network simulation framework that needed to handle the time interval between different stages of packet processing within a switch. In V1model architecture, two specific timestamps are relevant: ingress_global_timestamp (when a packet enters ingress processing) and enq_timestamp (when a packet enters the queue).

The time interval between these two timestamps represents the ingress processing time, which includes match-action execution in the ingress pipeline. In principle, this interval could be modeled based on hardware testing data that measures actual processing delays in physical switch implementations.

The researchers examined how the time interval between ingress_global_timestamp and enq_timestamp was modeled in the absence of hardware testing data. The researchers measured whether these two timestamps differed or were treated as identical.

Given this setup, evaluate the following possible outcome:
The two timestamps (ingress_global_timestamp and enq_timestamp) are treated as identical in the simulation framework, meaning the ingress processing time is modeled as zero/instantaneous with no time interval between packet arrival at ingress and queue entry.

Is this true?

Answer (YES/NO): YES